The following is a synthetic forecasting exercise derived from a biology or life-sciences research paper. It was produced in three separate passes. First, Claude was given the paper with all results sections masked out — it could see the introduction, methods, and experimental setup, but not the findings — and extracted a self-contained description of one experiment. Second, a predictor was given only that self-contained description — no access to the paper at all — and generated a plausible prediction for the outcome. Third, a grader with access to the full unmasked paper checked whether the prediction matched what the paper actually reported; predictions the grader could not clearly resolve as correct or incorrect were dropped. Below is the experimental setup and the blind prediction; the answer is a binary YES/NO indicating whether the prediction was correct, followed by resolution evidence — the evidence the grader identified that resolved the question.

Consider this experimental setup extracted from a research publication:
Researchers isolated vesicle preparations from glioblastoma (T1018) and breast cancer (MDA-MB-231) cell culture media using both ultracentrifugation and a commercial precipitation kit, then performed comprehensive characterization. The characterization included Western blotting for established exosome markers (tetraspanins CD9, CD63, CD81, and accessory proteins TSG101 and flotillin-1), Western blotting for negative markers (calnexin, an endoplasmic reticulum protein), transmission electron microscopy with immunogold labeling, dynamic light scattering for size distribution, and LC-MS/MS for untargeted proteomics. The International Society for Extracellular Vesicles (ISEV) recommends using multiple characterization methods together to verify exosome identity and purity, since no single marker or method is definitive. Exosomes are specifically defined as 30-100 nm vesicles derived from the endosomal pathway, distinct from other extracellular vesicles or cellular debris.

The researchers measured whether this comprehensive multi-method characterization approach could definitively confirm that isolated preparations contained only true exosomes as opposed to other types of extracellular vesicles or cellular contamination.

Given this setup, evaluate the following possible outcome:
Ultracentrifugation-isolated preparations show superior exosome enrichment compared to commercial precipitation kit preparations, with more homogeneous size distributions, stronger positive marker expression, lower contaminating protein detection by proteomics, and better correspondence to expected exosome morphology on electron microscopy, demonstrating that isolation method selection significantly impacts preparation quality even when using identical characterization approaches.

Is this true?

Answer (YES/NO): NO